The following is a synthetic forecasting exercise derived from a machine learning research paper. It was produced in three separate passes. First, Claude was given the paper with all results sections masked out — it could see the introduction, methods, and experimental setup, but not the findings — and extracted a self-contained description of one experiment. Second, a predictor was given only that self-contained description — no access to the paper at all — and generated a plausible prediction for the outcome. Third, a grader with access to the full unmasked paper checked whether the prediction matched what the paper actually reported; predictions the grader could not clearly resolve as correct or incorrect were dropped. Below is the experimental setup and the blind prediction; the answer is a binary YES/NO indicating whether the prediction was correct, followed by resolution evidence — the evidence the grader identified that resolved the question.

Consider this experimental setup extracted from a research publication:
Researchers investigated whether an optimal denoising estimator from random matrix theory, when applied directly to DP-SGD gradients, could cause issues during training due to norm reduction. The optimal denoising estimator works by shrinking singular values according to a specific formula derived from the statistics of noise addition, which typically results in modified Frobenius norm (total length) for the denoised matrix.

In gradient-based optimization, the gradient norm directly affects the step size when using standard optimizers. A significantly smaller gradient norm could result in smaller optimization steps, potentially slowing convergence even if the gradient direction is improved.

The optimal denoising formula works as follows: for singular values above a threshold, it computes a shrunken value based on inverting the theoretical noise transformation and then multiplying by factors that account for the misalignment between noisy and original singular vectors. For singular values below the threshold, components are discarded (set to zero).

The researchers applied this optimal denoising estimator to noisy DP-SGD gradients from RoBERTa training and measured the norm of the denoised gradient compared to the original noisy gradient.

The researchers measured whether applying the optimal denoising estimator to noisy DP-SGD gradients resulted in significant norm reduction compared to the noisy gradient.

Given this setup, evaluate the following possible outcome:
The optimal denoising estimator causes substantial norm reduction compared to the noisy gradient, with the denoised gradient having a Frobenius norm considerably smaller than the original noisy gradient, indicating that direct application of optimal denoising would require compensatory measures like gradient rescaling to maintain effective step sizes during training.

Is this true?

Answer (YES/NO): YES